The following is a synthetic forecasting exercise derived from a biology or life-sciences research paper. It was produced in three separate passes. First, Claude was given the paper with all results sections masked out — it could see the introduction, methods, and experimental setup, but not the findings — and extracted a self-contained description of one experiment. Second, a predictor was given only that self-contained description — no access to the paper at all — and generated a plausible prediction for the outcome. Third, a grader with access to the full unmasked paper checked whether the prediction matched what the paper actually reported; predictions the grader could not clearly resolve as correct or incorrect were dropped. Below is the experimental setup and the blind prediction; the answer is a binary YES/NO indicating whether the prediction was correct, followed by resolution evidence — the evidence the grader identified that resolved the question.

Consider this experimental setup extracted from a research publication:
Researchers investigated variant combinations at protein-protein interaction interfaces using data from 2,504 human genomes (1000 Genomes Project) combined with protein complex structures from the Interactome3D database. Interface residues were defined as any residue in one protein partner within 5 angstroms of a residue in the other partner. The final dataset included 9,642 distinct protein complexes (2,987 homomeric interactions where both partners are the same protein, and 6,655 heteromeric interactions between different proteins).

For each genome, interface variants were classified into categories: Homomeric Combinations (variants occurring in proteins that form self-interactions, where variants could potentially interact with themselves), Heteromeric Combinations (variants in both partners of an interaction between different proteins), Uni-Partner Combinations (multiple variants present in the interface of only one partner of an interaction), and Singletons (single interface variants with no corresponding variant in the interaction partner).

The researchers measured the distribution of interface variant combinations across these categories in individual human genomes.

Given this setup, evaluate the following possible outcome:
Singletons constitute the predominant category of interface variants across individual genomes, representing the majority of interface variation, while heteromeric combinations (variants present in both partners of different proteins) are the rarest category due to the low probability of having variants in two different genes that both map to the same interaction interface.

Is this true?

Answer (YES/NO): NO